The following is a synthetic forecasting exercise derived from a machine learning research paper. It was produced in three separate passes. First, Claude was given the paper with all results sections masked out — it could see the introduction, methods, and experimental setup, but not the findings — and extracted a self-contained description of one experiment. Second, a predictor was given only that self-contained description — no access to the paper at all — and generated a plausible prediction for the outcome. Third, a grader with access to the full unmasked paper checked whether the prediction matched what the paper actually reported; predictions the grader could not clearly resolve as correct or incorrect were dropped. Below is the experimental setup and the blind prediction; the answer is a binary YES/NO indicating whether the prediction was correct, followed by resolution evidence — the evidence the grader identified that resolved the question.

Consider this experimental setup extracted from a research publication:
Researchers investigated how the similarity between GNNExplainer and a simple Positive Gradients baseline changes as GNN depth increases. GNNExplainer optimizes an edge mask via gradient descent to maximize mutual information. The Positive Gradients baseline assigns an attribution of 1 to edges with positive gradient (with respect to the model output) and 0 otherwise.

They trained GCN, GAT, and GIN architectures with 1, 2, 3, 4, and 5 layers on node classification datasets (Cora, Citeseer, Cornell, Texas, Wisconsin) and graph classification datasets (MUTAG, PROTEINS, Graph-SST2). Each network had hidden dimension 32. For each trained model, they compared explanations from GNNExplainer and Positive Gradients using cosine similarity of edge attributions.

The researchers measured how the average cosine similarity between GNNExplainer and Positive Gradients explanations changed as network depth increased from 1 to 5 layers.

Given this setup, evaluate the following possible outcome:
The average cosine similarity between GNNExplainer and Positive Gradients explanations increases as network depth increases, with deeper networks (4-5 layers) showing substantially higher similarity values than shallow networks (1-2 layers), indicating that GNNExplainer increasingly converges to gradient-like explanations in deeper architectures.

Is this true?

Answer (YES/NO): NO